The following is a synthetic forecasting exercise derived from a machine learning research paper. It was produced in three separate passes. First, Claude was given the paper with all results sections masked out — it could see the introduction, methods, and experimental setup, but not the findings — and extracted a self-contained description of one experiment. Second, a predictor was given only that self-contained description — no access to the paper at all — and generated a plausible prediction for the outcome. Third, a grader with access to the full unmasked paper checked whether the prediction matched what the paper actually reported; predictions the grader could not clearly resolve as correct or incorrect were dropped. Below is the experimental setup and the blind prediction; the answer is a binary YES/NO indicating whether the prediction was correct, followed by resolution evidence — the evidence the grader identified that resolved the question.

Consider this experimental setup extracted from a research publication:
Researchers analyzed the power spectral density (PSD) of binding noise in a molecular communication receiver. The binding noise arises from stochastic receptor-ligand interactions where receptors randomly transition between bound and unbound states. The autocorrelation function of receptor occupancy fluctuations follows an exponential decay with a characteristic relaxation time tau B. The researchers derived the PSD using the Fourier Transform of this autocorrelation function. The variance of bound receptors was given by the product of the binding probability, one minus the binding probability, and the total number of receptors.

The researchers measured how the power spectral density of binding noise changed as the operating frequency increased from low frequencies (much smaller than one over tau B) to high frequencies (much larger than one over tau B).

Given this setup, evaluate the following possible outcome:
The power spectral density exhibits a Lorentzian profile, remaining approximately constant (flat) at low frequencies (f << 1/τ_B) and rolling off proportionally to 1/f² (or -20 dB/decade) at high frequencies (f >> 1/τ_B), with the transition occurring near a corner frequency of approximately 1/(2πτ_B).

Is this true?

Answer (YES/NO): YES